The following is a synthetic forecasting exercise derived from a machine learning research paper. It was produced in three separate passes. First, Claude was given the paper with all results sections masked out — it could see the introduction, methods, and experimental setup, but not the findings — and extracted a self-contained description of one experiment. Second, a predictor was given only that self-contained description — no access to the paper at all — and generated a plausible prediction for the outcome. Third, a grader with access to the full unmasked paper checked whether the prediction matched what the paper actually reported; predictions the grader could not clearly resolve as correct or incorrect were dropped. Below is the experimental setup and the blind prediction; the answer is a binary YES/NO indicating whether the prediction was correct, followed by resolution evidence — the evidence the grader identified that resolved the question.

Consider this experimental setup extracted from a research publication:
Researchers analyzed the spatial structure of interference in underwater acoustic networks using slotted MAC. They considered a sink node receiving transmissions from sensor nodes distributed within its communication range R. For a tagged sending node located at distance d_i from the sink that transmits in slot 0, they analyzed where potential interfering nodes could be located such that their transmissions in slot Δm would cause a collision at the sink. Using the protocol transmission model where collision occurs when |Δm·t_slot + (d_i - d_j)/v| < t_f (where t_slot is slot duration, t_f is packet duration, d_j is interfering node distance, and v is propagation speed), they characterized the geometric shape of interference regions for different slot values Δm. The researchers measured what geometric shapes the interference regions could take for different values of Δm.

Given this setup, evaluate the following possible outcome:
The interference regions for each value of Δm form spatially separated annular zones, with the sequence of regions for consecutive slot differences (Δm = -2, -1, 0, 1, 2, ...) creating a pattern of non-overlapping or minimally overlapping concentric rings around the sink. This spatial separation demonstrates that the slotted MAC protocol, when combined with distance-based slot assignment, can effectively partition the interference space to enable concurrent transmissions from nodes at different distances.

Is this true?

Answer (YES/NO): NO